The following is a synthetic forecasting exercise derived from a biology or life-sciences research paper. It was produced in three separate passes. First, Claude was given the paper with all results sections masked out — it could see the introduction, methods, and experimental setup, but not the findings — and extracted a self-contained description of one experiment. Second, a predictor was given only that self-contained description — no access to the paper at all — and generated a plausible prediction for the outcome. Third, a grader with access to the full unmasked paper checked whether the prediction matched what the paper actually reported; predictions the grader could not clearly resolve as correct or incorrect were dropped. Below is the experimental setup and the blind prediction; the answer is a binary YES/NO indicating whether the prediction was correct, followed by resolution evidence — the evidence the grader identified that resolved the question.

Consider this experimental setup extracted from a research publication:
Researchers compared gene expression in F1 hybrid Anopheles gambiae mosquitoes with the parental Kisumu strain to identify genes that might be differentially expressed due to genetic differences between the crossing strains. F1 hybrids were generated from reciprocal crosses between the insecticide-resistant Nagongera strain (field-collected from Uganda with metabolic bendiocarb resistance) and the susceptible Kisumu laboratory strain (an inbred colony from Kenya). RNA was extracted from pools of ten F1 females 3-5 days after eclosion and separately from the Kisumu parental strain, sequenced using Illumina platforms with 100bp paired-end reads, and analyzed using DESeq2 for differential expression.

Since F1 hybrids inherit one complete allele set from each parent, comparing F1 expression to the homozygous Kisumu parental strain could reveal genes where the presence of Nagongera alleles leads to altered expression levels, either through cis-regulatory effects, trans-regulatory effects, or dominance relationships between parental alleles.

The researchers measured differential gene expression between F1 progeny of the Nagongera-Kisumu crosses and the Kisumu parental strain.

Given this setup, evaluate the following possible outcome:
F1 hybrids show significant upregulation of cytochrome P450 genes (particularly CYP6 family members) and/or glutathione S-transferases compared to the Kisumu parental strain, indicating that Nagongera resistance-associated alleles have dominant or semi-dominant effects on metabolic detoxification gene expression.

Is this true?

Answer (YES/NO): NO